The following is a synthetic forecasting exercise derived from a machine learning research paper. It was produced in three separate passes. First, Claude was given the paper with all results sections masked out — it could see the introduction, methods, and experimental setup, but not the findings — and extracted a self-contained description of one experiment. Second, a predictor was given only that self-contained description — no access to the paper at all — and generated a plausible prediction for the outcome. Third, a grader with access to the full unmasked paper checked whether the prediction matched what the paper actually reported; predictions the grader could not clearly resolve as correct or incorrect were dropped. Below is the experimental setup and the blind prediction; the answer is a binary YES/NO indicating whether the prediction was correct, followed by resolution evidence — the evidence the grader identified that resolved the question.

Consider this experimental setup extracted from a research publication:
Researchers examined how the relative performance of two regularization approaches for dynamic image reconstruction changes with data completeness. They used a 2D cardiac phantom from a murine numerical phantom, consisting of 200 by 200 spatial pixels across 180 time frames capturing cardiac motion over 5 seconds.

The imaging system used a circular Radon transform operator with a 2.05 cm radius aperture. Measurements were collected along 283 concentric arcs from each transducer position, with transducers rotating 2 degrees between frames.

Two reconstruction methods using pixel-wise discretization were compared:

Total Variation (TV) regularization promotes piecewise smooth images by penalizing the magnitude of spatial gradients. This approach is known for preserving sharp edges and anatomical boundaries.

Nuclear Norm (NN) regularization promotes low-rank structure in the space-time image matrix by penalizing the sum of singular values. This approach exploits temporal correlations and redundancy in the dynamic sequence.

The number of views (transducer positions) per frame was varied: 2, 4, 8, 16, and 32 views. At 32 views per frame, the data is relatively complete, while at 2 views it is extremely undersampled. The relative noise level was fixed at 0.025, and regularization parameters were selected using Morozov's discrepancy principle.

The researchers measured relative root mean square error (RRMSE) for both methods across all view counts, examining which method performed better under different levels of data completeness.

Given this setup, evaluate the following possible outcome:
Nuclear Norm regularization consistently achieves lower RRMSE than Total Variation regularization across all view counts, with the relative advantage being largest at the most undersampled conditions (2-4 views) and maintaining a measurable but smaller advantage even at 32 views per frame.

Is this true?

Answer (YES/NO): NO